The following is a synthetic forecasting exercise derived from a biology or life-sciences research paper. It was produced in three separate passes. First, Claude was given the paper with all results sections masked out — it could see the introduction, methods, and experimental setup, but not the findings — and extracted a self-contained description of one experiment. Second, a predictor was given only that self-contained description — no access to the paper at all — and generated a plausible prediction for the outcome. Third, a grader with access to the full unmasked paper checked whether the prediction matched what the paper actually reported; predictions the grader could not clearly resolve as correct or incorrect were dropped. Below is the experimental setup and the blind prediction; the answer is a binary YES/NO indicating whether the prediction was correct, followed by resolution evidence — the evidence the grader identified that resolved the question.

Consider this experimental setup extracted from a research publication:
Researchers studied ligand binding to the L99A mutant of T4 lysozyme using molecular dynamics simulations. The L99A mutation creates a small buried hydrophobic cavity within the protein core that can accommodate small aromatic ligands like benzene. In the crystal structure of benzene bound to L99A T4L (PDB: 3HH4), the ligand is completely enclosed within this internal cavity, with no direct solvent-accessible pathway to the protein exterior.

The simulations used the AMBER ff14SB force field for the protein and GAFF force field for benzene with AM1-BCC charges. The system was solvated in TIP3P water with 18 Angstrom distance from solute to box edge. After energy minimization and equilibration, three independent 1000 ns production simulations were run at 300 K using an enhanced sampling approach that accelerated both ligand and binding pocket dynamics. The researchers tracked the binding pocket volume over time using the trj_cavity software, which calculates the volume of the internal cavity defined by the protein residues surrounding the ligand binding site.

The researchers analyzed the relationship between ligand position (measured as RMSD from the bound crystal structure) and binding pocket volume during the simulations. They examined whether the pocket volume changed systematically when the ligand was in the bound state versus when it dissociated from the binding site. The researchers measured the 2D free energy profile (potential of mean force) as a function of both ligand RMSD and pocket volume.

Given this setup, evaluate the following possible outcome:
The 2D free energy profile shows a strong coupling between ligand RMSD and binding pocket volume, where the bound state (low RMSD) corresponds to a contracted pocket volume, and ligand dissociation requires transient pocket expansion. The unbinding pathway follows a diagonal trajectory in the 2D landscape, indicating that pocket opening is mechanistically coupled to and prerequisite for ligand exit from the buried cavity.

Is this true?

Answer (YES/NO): NO